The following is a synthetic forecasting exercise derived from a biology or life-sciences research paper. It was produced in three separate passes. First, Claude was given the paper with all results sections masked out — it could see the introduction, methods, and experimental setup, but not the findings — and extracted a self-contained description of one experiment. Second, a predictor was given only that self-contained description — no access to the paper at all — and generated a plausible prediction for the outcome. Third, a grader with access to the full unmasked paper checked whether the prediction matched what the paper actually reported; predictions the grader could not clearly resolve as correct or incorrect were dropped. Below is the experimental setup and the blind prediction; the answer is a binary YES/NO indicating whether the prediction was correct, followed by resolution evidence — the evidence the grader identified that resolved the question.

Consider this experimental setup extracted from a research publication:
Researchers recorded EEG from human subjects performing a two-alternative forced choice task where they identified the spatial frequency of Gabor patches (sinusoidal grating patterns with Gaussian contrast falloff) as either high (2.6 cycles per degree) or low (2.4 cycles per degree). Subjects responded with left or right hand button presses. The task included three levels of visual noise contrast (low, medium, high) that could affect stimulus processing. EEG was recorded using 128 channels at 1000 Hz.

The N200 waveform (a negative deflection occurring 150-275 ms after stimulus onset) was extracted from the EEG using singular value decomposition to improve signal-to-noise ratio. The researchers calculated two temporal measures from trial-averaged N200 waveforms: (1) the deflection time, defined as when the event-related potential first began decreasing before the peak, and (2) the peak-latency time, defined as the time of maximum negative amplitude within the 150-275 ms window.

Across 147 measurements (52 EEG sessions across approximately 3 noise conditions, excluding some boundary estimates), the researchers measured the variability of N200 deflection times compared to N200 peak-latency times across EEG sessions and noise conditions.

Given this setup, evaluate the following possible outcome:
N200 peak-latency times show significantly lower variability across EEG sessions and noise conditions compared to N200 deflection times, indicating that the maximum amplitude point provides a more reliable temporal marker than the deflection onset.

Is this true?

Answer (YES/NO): NO